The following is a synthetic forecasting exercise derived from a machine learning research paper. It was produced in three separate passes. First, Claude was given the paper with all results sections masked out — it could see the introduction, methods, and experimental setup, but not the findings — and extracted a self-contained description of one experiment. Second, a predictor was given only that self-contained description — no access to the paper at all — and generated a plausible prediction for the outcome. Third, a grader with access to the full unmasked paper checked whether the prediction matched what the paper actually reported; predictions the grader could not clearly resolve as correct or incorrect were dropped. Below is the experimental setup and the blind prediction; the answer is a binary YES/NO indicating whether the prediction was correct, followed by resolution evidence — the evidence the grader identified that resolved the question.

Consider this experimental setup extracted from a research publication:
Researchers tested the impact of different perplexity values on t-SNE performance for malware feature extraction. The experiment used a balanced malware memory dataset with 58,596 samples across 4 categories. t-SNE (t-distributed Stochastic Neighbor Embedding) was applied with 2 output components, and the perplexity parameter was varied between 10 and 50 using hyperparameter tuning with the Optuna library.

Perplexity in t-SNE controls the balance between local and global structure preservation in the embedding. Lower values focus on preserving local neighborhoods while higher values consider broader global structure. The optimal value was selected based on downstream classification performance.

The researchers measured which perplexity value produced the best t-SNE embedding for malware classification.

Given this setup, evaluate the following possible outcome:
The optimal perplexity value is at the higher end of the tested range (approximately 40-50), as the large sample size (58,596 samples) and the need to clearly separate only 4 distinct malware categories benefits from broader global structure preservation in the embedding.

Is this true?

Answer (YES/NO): NO